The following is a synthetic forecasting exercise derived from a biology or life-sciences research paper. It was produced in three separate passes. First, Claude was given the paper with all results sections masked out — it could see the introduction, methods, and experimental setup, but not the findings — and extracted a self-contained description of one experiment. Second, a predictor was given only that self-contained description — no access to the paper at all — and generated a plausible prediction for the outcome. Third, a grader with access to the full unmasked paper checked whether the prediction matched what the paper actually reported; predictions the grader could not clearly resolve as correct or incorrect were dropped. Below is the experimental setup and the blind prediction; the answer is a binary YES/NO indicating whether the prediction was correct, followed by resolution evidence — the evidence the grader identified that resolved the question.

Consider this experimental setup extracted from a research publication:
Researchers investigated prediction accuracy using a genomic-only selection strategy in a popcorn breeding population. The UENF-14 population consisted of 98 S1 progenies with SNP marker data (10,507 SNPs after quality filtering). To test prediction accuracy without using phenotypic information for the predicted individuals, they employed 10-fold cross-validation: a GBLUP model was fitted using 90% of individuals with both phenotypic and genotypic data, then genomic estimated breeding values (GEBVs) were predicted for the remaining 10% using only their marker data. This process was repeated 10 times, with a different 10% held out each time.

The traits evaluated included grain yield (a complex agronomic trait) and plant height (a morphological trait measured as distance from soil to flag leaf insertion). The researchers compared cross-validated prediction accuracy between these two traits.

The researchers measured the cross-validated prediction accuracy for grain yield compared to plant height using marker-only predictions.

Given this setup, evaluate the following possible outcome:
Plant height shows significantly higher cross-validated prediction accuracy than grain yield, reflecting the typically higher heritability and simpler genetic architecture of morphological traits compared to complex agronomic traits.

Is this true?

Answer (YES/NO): YES